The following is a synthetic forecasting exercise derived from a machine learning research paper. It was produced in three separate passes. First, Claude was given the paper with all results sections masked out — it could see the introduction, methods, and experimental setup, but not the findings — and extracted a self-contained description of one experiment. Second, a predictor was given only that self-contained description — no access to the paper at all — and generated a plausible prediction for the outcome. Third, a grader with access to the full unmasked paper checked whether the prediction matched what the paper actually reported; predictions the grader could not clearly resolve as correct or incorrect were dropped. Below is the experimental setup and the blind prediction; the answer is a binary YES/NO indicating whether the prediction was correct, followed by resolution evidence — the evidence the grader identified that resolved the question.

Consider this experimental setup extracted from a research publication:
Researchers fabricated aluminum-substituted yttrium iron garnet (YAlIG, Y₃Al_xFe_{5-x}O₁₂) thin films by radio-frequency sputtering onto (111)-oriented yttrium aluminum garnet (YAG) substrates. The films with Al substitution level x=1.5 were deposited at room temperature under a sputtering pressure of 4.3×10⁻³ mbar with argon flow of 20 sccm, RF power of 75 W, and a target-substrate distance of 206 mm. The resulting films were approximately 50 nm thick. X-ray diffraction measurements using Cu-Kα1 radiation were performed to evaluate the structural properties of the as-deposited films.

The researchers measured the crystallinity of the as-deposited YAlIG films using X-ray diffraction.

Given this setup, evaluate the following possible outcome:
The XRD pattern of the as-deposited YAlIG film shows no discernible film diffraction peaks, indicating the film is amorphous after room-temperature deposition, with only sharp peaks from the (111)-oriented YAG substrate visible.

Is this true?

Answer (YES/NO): YES